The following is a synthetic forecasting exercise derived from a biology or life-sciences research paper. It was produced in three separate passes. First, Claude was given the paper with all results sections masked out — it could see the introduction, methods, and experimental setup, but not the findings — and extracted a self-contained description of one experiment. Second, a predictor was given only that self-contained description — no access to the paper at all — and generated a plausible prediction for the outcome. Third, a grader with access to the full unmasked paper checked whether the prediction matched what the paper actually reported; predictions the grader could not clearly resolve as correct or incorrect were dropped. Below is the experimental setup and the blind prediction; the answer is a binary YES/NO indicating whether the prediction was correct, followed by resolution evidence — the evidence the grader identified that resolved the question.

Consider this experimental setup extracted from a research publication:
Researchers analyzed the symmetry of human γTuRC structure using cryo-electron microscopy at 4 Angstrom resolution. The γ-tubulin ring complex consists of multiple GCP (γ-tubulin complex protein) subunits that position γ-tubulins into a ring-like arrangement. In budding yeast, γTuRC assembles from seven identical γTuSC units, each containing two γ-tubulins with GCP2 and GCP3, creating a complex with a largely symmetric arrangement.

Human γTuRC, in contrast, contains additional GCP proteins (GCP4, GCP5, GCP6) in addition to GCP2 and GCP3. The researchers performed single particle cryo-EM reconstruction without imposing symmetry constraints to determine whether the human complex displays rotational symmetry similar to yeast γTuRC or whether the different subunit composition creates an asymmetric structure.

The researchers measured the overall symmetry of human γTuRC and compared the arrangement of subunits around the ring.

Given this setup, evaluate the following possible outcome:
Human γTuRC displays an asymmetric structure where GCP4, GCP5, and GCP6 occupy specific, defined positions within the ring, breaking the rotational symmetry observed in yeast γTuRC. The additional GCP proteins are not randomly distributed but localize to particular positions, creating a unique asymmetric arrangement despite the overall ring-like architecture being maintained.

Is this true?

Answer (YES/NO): YES